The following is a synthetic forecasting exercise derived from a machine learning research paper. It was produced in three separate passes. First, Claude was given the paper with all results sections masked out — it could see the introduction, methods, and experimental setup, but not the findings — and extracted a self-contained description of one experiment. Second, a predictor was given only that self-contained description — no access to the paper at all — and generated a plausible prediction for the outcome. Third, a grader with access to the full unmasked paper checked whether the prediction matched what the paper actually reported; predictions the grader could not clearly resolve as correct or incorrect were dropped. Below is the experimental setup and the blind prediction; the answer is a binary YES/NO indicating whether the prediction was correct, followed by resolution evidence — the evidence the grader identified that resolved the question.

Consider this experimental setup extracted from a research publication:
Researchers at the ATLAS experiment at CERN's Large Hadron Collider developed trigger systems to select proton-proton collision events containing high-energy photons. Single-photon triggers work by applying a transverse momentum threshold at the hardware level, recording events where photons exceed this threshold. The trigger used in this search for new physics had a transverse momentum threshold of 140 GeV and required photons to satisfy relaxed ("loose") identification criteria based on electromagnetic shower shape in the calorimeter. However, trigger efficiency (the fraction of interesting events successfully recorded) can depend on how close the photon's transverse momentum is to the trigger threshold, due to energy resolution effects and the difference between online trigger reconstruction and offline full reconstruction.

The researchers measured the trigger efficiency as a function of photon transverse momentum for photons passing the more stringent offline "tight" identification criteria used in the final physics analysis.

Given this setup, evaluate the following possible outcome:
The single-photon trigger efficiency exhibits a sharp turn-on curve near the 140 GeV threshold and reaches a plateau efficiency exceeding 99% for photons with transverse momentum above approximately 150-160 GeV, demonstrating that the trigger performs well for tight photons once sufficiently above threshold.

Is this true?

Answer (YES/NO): NO